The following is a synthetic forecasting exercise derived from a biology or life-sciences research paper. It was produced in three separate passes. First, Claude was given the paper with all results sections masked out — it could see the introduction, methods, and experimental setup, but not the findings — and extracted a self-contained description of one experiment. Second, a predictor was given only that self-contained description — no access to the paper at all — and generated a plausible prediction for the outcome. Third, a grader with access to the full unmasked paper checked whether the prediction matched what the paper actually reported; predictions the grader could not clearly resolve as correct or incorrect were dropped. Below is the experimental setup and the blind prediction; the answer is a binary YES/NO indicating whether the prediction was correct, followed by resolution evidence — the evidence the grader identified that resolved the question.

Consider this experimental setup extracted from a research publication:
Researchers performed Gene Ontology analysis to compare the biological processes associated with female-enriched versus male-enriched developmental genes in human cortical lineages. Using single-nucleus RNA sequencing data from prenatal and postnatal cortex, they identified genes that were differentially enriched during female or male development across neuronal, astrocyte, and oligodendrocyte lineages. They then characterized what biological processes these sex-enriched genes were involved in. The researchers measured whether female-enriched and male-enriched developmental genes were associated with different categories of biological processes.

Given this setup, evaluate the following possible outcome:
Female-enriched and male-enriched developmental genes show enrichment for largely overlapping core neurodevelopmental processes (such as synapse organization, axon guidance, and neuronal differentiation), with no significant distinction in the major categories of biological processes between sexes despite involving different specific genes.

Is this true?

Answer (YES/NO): NO